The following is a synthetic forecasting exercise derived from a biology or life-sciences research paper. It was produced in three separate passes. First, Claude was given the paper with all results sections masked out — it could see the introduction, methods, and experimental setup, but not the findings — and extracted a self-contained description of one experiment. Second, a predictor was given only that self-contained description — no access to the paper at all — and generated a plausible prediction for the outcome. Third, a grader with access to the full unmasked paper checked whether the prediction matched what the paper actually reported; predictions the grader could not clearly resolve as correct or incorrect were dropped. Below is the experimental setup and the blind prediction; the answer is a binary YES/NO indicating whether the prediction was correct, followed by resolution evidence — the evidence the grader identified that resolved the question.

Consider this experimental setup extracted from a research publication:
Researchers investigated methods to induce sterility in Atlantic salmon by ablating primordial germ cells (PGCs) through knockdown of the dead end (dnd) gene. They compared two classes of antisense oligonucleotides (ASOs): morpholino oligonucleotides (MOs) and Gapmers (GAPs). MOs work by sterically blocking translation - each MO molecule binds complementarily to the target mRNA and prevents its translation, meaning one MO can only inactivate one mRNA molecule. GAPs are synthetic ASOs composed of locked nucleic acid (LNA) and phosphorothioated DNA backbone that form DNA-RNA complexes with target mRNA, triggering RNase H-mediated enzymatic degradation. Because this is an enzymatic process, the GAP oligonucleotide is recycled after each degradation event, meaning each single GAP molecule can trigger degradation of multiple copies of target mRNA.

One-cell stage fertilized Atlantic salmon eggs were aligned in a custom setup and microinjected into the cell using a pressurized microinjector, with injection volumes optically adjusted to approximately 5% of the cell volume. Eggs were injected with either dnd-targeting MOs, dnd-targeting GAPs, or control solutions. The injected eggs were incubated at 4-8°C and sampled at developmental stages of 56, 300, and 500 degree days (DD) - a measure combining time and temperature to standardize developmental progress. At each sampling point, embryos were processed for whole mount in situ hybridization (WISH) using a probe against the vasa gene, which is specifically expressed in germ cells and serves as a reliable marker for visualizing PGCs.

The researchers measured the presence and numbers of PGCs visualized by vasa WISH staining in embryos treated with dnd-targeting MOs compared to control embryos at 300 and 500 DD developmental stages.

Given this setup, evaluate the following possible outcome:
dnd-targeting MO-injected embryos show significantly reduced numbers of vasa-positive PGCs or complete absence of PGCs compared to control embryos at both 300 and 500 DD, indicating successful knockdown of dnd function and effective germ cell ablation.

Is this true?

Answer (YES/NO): NO